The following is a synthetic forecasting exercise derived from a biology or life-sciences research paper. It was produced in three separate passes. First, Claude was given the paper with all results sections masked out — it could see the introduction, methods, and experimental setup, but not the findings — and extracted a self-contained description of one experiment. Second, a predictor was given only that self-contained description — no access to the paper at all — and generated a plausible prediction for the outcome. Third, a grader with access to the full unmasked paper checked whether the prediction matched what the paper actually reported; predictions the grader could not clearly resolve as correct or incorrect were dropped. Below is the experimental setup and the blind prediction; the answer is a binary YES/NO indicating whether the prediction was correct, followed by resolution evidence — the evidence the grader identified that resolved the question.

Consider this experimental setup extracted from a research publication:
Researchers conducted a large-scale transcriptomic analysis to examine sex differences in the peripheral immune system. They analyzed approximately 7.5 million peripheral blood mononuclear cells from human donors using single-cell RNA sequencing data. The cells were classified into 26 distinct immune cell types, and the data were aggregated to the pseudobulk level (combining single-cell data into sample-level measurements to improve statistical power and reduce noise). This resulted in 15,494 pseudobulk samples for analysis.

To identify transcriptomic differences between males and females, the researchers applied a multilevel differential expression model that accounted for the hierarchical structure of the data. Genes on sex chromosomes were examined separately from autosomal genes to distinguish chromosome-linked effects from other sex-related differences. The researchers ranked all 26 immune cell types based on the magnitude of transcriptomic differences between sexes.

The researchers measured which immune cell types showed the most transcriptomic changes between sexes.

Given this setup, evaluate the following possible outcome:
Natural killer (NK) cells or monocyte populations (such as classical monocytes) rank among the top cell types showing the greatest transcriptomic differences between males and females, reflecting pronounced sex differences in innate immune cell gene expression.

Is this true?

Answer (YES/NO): NO